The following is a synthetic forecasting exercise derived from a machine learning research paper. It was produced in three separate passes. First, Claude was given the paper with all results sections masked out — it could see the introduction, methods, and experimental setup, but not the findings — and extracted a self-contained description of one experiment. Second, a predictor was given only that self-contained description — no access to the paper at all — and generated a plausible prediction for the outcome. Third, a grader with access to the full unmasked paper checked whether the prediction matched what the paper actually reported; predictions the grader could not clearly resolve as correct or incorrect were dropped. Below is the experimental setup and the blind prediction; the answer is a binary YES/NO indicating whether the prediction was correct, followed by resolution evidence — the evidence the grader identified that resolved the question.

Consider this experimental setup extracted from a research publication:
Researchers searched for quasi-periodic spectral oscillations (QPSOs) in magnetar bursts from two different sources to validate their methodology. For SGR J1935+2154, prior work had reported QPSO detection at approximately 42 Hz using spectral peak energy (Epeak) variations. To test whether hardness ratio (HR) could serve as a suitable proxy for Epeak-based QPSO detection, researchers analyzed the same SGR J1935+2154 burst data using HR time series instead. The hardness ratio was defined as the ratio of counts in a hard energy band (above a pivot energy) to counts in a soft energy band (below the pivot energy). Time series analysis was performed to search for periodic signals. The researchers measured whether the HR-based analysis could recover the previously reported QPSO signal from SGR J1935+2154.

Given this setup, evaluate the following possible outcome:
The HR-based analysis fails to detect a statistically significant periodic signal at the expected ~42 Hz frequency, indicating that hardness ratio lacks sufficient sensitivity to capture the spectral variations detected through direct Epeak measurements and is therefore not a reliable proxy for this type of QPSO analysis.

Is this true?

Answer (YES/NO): NO